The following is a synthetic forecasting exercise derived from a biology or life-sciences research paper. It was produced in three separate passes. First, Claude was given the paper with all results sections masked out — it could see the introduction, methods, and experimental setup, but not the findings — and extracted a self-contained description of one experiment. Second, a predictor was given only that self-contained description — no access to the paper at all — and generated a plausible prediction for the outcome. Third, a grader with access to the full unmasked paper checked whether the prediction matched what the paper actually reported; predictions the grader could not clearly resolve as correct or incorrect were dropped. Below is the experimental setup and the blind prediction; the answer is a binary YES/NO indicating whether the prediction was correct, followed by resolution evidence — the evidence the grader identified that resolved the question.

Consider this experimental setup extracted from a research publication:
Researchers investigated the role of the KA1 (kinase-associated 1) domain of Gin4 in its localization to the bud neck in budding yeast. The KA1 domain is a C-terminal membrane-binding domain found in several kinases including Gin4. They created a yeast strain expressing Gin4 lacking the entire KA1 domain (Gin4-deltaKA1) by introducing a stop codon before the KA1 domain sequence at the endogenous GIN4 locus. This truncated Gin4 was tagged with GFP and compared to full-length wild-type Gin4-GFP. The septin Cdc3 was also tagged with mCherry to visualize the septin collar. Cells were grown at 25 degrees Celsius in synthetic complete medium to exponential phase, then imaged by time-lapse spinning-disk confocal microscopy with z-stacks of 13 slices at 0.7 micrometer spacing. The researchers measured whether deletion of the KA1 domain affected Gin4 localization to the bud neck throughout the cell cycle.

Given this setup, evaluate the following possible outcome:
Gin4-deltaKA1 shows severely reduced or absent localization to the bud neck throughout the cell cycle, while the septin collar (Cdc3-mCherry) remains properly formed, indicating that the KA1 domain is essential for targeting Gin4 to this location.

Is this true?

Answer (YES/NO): YES